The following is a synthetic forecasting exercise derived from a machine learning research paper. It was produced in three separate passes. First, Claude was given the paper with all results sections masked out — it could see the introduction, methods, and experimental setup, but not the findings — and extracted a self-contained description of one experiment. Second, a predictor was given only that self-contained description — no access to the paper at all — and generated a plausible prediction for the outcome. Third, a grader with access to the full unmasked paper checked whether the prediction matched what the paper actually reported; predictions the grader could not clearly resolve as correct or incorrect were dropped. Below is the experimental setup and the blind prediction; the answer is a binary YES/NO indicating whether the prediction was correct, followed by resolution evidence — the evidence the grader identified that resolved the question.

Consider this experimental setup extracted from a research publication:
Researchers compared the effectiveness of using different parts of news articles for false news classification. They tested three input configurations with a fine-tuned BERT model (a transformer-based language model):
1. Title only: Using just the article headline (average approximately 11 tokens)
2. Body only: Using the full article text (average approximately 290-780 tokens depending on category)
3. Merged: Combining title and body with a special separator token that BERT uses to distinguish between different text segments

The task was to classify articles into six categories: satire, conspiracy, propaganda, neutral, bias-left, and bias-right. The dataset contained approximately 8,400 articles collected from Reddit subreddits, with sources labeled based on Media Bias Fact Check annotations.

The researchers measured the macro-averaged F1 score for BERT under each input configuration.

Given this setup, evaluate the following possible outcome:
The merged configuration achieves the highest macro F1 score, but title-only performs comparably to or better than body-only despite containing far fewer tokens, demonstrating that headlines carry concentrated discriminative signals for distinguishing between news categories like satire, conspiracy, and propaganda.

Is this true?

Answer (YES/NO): NO